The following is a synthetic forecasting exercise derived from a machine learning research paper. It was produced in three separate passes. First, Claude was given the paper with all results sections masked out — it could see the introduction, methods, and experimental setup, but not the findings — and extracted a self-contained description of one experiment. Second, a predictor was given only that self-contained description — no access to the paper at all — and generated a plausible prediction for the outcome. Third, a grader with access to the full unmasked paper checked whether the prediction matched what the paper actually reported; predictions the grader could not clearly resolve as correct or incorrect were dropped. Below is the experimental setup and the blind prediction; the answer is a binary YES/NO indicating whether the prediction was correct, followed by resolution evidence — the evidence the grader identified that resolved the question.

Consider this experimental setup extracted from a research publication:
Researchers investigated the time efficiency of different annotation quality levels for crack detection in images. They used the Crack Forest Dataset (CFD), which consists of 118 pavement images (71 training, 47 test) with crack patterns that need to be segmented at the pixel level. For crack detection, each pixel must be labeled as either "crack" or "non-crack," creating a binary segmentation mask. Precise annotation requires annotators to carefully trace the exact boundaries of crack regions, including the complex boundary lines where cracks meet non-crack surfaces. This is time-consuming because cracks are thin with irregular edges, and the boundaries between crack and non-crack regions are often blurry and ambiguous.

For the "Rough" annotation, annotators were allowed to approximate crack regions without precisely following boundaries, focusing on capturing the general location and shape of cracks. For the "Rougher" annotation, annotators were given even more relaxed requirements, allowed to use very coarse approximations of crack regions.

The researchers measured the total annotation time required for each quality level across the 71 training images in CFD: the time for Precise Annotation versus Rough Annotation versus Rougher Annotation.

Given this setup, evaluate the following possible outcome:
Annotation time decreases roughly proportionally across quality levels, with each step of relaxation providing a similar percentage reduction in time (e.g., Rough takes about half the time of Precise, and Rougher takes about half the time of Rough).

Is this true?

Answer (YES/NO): NO